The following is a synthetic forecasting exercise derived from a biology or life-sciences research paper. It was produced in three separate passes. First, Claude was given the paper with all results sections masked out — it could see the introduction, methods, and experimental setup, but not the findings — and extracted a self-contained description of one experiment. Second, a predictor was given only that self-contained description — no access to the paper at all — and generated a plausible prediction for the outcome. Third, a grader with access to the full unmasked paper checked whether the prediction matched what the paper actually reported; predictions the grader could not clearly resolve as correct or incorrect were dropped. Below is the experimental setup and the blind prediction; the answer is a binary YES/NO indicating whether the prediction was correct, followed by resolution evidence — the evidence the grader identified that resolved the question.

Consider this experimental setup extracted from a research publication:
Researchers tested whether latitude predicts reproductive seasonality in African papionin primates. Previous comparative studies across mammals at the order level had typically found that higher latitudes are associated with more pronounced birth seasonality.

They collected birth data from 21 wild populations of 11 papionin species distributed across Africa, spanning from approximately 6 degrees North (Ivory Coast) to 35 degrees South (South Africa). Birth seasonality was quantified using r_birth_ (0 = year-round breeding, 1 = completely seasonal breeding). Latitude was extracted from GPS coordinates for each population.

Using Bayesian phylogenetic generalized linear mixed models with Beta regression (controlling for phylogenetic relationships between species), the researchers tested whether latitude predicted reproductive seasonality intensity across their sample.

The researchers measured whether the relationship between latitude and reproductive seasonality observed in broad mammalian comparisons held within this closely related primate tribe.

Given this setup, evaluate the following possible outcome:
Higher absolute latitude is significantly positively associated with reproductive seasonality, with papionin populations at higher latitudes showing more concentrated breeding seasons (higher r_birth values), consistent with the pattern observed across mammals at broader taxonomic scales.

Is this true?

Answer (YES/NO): NO